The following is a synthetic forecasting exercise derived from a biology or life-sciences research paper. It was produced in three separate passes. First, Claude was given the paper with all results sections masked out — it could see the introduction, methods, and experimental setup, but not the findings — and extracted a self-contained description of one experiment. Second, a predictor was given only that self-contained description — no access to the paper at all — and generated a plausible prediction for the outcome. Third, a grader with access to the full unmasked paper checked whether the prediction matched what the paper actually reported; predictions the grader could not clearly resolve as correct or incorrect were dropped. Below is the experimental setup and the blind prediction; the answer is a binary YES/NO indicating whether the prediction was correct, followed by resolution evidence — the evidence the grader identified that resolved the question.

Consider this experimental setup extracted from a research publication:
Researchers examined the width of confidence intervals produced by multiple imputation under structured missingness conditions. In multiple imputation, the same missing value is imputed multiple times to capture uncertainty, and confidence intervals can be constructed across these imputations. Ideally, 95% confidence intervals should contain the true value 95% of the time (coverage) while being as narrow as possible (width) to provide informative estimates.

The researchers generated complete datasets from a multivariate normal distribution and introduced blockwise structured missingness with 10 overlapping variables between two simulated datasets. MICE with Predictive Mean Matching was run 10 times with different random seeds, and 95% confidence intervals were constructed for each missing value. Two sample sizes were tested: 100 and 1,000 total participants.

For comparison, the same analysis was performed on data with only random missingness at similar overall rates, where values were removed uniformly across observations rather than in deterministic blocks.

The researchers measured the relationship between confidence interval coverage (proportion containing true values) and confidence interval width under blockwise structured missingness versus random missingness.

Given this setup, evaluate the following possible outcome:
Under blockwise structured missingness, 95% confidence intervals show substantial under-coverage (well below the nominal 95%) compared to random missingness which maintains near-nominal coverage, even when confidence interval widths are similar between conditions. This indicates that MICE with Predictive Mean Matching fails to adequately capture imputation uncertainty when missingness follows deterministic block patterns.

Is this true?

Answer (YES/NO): NO